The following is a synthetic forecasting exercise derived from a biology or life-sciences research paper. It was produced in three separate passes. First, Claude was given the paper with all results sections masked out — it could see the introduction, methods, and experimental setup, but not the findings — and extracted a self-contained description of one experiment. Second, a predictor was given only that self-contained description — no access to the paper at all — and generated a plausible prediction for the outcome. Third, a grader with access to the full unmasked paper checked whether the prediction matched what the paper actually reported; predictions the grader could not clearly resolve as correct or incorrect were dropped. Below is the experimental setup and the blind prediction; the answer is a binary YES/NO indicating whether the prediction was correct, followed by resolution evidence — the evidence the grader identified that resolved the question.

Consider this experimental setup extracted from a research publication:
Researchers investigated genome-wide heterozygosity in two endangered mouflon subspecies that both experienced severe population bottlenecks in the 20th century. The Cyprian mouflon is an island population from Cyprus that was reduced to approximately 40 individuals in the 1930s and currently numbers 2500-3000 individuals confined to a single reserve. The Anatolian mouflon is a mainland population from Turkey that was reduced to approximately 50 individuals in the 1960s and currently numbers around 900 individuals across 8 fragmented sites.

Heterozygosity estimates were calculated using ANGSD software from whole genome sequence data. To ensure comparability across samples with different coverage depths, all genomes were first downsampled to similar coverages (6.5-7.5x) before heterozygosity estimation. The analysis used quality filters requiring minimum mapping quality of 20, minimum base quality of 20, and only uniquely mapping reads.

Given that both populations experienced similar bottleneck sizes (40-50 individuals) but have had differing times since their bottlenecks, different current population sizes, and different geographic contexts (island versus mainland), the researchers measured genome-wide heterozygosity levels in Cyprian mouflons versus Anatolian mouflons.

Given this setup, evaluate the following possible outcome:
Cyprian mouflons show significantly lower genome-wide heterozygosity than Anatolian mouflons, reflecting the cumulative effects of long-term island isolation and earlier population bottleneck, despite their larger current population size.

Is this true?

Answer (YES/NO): YES